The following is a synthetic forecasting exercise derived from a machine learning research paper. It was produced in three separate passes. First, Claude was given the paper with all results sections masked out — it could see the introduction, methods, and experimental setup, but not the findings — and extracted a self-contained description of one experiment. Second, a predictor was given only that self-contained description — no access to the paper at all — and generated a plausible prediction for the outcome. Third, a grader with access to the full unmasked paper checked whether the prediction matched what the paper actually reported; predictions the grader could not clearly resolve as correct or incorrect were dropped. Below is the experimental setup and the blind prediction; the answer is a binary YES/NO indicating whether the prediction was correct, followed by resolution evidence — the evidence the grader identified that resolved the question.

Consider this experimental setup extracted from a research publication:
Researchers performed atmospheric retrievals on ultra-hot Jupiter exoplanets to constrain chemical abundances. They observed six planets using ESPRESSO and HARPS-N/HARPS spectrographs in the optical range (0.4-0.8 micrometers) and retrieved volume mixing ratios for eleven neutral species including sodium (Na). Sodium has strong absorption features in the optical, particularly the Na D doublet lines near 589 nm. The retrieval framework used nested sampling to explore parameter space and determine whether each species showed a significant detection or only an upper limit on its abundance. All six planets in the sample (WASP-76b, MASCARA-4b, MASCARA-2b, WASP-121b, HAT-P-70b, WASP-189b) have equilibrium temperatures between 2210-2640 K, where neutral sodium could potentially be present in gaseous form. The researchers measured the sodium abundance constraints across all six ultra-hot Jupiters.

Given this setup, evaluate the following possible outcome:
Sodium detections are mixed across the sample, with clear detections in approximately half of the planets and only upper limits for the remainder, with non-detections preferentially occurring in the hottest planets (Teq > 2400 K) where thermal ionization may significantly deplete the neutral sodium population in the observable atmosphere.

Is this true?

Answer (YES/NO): NO